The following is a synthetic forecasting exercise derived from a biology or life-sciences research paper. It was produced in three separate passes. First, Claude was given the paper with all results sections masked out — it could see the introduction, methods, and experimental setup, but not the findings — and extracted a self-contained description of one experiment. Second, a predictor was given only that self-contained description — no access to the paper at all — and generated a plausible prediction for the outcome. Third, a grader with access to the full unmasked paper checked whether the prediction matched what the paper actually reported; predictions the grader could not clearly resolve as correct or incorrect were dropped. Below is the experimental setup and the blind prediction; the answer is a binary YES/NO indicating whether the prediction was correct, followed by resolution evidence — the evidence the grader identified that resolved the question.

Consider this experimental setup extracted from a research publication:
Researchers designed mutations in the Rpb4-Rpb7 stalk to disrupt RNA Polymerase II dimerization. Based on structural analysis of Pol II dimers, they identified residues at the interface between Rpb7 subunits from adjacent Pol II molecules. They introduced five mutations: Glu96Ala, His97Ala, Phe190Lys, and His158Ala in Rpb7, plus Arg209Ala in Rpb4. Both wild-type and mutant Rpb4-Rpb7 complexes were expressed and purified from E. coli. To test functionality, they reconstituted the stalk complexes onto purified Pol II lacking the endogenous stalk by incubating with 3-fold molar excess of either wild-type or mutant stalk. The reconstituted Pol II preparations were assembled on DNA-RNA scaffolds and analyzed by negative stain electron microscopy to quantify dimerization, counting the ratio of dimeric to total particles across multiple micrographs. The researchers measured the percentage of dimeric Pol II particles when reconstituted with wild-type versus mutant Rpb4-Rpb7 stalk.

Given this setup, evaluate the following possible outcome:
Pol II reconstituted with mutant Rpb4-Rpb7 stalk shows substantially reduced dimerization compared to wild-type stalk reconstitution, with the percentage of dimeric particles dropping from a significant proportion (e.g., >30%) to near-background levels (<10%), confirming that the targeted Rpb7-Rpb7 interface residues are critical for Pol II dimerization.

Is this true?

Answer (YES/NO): YES